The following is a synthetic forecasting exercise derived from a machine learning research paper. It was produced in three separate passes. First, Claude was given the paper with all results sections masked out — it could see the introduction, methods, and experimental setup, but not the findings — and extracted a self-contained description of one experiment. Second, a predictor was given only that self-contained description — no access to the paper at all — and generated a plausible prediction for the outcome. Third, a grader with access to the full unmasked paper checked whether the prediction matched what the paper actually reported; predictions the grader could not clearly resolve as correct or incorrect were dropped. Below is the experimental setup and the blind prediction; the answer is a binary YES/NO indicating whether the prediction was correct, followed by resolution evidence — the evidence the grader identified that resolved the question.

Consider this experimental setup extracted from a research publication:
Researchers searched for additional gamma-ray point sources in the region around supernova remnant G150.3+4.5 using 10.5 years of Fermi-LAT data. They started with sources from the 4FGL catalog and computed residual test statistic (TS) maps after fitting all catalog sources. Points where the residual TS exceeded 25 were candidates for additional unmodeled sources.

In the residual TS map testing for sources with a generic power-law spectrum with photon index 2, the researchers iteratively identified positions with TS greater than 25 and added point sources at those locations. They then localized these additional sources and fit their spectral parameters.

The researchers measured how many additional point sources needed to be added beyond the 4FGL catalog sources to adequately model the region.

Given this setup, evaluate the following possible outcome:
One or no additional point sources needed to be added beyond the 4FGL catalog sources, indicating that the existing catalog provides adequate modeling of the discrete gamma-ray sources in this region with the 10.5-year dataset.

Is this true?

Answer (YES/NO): NO